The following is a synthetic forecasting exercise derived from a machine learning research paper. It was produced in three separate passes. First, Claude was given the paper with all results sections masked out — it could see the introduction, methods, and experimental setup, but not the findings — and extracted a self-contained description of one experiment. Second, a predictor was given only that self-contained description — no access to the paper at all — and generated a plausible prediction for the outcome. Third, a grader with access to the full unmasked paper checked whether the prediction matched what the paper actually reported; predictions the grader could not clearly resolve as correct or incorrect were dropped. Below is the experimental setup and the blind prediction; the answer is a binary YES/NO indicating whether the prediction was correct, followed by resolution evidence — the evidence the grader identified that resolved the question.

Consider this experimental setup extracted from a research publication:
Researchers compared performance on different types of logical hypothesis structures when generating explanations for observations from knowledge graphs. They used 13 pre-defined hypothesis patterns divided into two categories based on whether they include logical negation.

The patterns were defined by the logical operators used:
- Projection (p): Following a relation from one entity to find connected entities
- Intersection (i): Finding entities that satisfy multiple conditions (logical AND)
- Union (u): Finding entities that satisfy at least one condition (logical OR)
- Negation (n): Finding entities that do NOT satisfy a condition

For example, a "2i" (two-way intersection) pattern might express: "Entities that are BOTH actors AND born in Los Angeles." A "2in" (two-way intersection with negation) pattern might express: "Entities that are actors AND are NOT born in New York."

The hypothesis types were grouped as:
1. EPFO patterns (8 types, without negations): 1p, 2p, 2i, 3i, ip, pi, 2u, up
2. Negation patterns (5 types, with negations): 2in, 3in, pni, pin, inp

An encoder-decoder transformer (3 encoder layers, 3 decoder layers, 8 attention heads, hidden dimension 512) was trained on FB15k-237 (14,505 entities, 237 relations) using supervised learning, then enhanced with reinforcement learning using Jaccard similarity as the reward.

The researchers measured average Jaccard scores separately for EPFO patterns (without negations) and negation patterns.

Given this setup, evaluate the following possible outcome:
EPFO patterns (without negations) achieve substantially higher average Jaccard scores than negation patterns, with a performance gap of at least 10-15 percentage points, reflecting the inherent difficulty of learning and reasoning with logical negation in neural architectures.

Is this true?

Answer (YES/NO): NO